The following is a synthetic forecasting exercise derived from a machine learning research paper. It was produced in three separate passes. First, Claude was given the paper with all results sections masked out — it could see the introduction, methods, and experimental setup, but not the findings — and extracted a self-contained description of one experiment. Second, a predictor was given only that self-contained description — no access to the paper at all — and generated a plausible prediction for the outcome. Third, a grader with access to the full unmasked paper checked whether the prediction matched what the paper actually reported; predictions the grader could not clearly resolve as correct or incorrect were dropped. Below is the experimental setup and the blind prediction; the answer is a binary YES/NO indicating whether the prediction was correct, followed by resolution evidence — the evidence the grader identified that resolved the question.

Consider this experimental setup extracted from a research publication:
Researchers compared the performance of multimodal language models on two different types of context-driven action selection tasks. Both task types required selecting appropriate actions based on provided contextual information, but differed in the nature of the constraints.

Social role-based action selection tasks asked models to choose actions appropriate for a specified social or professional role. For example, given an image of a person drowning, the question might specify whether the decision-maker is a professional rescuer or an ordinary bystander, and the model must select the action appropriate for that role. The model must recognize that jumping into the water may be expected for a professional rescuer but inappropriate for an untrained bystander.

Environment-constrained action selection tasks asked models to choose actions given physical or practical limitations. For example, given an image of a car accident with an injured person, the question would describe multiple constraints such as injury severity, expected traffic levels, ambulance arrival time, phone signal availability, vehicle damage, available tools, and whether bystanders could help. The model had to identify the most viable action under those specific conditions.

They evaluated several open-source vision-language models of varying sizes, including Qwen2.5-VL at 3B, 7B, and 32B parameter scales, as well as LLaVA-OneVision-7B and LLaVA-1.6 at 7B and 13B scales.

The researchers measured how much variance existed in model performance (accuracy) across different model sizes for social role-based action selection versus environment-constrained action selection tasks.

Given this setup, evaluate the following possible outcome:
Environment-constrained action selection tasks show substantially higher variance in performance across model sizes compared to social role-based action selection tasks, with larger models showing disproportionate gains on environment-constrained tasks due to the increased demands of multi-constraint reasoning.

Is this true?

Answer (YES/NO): NO